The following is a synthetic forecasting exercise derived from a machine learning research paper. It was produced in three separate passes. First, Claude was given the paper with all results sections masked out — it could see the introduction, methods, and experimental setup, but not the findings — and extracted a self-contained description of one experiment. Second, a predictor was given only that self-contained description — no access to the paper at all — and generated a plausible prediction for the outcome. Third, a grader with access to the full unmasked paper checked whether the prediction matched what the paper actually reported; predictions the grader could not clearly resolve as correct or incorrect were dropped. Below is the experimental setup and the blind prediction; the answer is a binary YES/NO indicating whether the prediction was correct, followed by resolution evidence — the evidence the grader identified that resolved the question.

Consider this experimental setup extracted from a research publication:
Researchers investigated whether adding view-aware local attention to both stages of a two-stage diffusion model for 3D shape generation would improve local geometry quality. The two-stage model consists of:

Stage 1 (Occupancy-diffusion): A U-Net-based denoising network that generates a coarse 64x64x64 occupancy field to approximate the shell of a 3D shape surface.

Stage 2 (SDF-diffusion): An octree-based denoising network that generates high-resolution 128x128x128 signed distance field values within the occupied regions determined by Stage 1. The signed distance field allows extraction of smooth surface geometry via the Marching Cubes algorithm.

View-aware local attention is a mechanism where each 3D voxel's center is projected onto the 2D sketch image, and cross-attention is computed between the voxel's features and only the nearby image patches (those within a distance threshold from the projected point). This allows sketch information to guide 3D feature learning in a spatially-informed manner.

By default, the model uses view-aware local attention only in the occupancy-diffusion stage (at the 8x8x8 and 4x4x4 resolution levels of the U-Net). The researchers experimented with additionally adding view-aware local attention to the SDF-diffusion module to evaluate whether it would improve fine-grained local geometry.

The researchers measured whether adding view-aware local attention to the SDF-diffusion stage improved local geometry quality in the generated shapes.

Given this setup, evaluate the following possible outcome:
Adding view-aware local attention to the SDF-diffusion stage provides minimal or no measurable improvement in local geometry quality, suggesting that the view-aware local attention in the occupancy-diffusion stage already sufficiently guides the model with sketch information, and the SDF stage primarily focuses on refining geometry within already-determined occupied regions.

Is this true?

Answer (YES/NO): YES